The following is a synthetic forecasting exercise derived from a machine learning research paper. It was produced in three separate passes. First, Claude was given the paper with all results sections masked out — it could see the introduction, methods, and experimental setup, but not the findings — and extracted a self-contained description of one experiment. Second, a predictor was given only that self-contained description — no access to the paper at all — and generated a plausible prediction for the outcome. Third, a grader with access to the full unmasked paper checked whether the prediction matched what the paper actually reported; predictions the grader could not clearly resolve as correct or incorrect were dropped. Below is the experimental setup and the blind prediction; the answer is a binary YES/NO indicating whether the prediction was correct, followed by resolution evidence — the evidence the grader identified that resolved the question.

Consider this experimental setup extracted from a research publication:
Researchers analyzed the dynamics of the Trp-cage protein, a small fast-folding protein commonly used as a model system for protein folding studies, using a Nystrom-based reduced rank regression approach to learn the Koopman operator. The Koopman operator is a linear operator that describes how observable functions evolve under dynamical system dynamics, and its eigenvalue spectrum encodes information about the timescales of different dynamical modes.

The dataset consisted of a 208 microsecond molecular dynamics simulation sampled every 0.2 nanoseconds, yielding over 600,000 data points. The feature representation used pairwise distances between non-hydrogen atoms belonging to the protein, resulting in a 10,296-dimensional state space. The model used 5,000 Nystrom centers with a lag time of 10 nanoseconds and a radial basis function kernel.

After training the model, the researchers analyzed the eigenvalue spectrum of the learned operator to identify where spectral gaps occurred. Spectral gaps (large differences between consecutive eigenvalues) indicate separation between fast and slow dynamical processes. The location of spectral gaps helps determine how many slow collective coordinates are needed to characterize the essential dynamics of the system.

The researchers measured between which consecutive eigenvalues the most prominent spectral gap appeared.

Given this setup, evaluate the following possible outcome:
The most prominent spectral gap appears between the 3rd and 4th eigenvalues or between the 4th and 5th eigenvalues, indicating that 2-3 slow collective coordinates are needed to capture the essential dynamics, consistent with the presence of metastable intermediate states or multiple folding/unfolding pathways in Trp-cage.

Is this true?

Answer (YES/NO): YES